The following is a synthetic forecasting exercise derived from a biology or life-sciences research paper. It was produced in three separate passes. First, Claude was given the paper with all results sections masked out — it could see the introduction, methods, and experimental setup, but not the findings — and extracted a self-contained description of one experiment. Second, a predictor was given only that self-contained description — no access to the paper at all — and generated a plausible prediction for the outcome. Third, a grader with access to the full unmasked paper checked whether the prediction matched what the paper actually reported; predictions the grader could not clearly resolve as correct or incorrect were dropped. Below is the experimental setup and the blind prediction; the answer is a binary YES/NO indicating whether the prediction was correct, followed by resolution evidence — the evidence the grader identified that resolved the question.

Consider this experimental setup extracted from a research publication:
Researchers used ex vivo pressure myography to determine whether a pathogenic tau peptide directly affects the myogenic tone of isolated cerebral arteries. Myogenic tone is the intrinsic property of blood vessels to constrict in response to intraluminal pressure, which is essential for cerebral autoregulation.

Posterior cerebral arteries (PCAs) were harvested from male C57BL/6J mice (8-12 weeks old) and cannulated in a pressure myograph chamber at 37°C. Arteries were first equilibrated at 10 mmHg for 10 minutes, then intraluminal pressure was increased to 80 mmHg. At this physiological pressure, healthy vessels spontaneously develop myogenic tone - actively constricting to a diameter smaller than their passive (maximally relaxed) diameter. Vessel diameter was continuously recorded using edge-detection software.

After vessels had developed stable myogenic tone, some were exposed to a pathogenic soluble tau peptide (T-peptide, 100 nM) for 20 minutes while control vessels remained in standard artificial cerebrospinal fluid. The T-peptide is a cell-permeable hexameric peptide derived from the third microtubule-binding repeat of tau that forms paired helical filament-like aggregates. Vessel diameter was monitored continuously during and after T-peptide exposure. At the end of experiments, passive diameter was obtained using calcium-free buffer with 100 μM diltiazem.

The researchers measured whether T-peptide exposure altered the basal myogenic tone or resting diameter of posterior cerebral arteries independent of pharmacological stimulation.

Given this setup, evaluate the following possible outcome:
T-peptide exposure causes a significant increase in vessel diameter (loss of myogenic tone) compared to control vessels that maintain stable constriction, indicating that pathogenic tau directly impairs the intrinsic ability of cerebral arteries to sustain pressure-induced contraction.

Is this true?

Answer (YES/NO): NO